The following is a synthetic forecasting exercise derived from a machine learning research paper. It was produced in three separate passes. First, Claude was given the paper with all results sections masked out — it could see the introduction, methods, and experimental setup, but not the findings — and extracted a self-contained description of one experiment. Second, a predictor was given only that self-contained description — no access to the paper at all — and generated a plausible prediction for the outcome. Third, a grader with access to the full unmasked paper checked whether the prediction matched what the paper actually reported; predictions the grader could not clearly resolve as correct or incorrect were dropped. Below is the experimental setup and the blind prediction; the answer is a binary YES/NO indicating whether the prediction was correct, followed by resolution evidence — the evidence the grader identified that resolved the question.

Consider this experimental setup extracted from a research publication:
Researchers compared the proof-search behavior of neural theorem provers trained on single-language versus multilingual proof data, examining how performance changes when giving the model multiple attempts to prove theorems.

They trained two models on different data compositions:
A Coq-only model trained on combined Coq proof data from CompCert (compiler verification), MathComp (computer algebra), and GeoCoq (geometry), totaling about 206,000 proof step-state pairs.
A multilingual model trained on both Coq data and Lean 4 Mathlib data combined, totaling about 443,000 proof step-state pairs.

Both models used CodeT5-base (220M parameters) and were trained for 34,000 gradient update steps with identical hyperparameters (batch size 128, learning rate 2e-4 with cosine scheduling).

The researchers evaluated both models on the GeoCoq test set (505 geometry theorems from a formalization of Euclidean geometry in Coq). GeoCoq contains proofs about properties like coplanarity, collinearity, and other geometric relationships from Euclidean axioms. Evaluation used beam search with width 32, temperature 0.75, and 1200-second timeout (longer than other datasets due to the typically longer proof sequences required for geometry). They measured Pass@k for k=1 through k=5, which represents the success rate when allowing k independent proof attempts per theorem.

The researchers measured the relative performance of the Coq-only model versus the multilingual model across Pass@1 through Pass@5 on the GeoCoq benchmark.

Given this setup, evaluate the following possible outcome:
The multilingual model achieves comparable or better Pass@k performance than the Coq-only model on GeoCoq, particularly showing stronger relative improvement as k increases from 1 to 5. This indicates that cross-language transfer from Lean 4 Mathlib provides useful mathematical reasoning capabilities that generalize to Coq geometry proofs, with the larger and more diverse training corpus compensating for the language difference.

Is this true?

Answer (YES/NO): YES